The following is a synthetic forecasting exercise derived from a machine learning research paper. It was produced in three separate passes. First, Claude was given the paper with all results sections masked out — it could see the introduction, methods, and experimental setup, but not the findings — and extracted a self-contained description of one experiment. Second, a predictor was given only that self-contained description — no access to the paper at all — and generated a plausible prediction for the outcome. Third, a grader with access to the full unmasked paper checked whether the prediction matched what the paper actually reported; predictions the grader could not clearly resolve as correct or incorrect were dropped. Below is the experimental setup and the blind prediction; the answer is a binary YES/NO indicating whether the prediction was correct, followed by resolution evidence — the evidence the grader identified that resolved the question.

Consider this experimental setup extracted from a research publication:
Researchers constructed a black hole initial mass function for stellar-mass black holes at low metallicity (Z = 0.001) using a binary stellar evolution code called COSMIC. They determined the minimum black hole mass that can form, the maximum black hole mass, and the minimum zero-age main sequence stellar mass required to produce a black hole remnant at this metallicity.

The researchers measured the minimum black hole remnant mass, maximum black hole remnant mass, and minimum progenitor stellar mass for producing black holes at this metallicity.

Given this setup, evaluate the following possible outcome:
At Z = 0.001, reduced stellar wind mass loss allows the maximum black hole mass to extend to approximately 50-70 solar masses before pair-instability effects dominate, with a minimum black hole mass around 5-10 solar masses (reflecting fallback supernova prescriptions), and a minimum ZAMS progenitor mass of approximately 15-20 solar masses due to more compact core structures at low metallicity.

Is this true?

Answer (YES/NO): NO